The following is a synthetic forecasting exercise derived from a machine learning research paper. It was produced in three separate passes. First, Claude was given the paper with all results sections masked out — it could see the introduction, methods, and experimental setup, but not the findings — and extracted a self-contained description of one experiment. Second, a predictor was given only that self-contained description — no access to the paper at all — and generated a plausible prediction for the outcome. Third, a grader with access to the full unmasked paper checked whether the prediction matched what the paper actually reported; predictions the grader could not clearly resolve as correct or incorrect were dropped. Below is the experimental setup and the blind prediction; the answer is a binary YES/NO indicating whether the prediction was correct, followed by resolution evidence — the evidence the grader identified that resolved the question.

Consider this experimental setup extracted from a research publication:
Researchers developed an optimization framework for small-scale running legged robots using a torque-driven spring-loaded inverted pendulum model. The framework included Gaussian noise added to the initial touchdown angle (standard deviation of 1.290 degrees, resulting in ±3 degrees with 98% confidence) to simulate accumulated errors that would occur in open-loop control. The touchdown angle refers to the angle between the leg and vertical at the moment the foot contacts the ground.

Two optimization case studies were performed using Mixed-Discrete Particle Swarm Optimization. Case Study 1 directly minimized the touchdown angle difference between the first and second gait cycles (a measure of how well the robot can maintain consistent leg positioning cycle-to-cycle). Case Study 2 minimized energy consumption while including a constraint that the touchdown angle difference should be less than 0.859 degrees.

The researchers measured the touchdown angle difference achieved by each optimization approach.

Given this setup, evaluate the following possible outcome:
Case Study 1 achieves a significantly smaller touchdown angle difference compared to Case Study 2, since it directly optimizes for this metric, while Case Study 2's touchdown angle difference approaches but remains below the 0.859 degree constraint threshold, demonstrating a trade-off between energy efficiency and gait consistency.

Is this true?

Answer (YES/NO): NO